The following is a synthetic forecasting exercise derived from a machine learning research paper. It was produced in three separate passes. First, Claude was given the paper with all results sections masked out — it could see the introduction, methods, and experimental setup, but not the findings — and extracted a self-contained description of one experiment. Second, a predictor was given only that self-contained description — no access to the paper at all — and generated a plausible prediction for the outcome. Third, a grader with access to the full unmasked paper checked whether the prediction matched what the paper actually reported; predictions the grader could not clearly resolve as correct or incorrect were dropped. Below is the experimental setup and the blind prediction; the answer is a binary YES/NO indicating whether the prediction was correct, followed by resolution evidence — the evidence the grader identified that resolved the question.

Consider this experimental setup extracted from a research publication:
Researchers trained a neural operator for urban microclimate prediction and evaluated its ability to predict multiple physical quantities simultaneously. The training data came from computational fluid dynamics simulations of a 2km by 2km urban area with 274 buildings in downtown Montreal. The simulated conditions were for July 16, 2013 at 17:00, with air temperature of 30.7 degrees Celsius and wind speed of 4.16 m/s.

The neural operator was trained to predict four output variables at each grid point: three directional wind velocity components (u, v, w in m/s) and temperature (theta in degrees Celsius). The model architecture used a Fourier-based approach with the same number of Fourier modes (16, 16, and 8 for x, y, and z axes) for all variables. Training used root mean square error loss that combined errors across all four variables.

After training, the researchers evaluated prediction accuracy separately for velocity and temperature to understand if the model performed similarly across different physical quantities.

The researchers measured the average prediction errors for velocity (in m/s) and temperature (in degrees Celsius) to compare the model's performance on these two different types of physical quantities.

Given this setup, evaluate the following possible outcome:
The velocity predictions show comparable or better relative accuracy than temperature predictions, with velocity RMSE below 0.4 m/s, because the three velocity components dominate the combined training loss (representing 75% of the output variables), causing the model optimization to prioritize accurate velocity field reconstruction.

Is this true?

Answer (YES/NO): NO